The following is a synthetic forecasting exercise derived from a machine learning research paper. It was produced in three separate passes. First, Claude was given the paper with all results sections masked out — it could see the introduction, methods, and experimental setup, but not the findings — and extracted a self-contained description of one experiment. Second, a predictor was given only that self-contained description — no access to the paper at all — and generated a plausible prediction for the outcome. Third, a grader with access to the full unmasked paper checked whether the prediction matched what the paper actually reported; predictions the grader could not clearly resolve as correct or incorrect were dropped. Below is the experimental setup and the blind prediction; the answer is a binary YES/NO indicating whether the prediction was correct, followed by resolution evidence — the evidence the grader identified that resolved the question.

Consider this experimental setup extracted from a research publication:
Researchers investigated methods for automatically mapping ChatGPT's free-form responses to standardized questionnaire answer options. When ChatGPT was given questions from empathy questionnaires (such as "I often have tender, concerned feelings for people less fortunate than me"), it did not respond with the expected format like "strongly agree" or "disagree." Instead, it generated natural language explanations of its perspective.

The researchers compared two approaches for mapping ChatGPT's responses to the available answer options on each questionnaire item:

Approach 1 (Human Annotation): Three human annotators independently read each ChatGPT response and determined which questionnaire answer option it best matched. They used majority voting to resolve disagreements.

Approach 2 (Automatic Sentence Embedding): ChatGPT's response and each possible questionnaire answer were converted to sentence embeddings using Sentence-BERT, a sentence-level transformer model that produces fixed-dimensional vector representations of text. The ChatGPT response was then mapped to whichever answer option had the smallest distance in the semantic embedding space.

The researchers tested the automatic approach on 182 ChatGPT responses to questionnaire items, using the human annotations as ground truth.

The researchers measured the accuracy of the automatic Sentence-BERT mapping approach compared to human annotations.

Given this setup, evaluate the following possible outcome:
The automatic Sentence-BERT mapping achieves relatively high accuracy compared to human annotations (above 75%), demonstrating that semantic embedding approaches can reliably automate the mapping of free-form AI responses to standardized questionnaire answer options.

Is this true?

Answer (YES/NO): NO